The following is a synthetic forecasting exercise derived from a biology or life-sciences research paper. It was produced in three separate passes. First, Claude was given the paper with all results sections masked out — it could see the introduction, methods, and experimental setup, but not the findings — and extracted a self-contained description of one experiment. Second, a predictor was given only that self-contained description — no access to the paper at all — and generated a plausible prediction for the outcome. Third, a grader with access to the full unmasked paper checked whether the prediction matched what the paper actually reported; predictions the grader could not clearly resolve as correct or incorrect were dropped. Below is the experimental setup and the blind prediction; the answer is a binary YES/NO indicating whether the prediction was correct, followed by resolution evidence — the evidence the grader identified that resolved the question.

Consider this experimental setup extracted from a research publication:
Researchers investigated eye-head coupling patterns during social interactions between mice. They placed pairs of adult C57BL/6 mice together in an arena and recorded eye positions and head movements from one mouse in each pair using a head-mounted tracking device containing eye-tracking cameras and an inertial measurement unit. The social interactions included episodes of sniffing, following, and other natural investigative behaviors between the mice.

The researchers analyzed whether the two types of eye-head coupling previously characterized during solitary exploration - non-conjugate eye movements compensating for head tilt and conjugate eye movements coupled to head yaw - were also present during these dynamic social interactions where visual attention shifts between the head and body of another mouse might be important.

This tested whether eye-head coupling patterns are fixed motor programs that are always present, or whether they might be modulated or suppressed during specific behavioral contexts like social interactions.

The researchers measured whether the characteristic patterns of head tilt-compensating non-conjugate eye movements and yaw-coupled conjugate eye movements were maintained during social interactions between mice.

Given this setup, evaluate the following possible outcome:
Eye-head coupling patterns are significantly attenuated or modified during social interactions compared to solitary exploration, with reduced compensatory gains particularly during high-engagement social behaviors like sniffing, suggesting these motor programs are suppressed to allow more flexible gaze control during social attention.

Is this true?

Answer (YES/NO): NO